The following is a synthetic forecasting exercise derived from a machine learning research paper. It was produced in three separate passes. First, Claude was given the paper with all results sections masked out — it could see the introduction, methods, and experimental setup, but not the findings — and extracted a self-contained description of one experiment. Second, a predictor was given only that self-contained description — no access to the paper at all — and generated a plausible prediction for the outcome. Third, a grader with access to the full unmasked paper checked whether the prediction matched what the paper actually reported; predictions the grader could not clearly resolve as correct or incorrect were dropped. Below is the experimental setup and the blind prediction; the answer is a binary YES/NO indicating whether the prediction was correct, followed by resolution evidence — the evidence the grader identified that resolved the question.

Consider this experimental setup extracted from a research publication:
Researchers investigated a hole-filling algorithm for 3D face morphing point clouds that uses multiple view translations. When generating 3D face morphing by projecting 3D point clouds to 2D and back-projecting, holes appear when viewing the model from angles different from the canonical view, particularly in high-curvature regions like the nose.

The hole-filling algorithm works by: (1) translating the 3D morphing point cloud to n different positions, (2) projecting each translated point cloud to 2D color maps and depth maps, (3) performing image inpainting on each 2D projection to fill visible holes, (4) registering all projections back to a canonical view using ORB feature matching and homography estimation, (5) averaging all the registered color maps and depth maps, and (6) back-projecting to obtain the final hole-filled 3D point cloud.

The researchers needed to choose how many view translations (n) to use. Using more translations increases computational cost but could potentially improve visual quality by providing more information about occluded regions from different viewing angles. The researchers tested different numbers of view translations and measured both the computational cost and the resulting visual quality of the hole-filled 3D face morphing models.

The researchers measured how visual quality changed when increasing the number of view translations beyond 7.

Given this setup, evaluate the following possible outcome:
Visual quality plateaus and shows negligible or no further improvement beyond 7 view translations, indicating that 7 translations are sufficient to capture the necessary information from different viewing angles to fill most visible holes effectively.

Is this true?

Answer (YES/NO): YES